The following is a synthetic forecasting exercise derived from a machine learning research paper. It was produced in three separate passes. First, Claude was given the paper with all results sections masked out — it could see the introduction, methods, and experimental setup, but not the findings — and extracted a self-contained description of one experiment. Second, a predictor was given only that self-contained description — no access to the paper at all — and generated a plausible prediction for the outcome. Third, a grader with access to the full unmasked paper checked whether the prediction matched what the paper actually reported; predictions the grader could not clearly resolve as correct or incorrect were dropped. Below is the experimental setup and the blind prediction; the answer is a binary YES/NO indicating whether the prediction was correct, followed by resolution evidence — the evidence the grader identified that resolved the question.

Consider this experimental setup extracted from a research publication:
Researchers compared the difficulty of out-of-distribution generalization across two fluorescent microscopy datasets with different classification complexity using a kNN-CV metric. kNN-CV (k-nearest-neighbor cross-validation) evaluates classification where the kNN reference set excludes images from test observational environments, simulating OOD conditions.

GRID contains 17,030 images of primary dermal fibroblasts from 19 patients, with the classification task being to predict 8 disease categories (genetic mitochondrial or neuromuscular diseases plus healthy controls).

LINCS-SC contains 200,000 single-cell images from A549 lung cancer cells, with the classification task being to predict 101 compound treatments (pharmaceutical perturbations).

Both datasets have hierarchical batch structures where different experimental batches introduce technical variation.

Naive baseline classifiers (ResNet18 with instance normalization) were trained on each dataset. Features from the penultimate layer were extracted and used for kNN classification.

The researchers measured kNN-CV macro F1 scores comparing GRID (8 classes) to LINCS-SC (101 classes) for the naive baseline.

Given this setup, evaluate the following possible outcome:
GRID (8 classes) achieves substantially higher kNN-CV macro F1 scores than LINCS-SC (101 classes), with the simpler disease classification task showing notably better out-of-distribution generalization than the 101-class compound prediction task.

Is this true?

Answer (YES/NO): YES